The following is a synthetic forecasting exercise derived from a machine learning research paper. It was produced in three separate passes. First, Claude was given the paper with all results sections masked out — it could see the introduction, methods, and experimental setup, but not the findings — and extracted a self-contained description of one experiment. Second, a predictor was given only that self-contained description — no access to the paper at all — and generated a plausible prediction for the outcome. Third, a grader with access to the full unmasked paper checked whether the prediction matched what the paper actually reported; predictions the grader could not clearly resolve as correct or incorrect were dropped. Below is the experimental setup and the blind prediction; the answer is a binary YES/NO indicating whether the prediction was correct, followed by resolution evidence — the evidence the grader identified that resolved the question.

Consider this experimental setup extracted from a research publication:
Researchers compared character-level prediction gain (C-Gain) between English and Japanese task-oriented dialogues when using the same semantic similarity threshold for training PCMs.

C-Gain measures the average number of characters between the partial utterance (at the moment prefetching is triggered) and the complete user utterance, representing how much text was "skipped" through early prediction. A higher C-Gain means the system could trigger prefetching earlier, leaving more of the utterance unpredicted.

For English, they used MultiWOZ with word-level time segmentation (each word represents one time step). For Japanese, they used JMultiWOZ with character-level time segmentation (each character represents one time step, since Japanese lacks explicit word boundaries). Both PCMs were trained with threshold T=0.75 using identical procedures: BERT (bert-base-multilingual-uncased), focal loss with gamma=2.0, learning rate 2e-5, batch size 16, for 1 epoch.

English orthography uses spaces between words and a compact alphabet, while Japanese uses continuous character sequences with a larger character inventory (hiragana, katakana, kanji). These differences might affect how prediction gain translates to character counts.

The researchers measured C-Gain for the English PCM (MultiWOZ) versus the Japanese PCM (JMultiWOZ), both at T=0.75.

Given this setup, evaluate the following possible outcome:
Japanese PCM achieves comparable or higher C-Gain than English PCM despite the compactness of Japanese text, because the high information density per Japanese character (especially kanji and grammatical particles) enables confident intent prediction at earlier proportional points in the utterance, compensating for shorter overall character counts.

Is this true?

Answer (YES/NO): NO